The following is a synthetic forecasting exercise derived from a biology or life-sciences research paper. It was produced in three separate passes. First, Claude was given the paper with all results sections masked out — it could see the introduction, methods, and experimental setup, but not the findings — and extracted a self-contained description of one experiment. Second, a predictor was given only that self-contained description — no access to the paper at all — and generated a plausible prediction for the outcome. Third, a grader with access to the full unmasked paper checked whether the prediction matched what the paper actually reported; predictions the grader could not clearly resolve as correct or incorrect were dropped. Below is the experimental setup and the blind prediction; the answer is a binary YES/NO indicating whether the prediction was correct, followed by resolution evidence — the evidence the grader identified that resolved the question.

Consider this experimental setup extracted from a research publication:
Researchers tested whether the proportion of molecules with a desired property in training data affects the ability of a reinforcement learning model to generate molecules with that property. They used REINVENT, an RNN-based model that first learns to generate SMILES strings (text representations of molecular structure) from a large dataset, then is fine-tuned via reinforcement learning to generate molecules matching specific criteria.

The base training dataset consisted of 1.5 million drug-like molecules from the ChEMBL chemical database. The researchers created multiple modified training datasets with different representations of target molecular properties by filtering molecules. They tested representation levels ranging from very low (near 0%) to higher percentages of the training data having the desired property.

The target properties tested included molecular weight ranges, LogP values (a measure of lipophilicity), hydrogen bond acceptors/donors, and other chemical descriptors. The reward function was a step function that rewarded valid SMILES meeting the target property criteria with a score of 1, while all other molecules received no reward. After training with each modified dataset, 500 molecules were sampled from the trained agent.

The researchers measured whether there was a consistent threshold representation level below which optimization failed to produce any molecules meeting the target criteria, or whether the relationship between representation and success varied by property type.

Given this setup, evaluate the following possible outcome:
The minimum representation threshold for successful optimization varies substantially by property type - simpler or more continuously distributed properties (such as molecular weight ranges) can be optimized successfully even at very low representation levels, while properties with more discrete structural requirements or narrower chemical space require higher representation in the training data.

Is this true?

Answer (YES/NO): NO